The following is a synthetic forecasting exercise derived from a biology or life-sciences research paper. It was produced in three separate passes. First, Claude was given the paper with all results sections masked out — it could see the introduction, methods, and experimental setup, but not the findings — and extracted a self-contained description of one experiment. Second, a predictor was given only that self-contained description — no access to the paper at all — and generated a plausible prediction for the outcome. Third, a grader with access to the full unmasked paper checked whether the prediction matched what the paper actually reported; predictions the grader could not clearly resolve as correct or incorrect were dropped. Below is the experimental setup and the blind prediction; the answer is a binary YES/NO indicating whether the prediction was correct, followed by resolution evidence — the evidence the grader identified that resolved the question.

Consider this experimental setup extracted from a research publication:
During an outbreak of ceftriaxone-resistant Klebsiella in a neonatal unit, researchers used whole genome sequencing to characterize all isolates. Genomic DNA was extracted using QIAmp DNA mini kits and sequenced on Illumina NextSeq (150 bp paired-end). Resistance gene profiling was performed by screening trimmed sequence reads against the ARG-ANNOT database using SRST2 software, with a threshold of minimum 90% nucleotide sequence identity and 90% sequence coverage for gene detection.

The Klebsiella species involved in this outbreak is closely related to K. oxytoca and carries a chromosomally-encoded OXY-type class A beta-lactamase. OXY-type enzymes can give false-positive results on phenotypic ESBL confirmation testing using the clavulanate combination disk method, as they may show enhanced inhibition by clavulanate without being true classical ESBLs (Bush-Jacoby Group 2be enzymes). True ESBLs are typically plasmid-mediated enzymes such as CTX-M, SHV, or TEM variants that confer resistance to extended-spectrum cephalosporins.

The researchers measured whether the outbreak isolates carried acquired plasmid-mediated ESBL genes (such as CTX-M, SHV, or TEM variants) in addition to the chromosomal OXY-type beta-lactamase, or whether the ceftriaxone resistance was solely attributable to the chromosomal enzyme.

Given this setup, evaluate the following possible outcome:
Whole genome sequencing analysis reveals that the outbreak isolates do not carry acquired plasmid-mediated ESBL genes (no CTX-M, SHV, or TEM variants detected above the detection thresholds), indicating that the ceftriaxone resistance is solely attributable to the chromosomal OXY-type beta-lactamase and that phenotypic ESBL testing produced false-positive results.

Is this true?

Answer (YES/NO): NO